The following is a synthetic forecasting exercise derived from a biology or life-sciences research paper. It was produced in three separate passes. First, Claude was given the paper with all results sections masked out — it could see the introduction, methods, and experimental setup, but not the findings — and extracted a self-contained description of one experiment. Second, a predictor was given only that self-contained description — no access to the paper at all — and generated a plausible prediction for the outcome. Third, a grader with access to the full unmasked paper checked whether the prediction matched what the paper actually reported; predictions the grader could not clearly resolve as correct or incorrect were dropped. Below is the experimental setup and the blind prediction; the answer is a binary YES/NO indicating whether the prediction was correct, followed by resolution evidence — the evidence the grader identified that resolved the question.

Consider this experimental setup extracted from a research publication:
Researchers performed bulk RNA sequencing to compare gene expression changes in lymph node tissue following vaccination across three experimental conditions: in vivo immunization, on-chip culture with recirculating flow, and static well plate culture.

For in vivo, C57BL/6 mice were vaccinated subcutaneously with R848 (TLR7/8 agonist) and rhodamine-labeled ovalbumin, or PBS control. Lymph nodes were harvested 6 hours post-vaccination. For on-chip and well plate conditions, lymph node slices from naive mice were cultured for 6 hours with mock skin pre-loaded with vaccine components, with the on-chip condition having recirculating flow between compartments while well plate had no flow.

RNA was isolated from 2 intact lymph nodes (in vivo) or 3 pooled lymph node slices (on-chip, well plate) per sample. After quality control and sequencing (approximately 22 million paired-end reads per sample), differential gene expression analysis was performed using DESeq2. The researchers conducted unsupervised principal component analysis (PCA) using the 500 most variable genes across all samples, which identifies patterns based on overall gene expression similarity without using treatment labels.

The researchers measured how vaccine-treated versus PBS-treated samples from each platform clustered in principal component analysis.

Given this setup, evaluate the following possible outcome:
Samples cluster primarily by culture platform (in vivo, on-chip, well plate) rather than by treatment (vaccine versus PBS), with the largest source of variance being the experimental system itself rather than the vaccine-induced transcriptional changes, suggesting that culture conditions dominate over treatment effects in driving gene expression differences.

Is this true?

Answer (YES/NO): YES